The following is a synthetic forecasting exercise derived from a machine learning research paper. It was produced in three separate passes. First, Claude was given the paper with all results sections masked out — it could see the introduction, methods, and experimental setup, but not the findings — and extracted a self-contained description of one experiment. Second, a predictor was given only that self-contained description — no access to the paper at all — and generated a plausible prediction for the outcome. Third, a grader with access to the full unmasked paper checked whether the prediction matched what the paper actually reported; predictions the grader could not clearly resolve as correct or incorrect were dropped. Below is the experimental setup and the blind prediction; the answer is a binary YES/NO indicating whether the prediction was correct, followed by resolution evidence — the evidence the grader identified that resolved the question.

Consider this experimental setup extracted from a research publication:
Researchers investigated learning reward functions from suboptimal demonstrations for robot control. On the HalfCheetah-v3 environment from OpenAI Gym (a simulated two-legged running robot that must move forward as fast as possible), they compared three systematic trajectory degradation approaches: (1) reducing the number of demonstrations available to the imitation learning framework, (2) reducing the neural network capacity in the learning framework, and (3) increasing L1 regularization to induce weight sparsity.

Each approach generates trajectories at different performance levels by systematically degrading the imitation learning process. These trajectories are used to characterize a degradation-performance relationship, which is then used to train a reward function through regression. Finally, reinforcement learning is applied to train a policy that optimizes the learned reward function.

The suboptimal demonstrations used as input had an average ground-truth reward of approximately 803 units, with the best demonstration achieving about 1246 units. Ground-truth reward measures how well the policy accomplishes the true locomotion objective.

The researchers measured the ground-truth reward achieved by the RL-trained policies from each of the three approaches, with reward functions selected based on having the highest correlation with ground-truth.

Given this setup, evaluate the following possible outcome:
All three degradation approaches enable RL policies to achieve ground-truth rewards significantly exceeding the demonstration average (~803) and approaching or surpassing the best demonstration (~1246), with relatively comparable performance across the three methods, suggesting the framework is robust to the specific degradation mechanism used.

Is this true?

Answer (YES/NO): NO